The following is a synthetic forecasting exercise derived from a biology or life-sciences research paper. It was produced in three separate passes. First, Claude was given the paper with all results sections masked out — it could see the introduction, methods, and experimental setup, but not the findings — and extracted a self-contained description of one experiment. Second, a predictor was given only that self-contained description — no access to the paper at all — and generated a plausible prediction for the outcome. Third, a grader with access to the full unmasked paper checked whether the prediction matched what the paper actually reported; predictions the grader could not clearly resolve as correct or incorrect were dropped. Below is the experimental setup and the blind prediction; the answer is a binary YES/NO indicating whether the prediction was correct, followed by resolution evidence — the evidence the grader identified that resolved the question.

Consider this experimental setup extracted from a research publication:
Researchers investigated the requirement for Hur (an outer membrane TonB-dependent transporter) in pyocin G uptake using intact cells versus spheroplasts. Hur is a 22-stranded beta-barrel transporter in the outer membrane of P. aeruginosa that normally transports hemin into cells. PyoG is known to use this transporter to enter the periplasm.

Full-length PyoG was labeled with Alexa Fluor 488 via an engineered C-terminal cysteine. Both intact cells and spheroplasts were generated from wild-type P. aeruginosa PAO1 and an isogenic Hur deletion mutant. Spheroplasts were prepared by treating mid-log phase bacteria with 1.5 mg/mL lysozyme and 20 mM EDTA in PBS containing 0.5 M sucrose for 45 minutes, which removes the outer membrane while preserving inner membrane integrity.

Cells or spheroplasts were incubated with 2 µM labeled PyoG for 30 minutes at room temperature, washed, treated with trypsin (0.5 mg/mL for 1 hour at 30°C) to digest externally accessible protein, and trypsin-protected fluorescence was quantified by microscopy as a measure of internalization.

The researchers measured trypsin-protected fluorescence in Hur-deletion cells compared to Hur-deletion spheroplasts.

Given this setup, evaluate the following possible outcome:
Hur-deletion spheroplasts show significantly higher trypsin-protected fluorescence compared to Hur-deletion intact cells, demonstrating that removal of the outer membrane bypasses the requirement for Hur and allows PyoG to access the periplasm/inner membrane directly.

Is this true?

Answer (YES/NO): YES